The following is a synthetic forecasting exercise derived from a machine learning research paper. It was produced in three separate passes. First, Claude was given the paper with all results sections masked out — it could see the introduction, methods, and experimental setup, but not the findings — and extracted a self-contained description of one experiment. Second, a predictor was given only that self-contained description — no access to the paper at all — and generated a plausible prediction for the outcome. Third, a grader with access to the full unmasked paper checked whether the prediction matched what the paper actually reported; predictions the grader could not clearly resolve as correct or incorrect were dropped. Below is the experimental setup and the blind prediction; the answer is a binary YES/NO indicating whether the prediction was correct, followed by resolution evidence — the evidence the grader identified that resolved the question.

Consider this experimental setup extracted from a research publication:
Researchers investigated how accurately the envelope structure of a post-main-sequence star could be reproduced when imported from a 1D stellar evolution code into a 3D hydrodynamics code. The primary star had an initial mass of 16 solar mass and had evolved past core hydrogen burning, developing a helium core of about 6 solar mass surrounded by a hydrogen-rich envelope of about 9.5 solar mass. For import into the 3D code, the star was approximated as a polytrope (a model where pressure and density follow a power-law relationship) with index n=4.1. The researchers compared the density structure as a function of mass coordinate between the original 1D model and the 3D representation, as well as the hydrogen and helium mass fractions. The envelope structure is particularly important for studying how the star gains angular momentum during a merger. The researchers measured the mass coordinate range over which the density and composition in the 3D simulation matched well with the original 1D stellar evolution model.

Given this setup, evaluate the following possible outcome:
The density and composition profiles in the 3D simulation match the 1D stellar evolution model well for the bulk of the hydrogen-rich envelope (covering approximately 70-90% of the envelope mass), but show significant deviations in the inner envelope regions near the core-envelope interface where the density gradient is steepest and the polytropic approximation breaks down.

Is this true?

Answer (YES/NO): NO